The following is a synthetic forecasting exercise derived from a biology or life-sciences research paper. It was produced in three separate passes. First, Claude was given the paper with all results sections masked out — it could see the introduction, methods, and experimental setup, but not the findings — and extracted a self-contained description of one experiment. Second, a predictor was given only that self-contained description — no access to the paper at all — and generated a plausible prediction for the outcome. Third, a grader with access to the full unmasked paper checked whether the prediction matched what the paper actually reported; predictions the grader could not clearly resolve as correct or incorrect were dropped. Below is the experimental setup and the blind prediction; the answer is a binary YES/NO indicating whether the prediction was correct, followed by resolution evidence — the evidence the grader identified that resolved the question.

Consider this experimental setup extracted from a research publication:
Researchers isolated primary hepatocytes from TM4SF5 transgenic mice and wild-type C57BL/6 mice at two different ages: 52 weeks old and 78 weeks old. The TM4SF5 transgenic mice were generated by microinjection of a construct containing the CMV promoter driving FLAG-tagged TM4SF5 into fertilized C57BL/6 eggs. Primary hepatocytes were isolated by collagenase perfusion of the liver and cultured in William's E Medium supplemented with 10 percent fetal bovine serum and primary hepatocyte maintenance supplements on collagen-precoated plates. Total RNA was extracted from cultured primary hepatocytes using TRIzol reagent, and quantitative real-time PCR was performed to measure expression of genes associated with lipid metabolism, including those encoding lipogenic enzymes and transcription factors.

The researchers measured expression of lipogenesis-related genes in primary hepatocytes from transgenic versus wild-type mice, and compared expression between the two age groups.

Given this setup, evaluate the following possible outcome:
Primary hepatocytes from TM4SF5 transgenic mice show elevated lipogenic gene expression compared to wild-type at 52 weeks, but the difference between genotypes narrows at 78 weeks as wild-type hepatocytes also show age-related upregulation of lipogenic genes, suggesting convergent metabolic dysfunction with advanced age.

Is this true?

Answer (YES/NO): NO